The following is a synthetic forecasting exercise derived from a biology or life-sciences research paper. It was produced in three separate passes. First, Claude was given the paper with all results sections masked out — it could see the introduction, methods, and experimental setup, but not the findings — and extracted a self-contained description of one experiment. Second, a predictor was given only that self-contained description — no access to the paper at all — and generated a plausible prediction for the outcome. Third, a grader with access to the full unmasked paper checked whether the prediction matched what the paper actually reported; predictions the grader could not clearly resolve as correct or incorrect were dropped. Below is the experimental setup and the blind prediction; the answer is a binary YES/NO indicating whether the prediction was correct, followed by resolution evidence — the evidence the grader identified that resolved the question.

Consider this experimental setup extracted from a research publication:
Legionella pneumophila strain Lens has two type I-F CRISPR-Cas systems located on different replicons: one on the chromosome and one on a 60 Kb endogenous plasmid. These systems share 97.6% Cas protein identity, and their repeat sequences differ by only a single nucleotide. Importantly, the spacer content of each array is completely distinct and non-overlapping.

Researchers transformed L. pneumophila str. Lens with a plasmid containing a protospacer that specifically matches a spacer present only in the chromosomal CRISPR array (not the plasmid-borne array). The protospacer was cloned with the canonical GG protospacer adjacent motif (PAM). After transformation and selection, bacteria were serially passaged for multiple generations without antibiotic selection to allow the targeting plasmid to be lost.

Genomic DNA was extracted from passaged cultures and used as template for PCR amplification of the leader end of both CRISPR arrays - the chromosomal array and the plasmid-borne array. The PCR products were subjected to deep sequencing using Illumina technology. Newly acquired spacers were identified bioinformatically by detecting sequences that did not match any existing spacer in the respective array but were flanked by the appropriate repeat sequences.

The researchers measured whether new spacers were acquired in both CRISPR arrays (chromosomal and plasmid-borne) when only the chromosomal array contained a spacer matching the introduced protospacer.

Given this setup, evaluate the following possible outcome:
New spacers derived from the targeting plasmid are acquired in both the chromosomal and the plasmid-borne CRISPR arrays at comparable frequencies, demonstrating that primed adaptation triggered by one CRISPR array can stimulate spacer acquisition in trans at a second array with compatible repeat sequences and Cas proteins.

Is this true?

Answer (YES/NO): YES